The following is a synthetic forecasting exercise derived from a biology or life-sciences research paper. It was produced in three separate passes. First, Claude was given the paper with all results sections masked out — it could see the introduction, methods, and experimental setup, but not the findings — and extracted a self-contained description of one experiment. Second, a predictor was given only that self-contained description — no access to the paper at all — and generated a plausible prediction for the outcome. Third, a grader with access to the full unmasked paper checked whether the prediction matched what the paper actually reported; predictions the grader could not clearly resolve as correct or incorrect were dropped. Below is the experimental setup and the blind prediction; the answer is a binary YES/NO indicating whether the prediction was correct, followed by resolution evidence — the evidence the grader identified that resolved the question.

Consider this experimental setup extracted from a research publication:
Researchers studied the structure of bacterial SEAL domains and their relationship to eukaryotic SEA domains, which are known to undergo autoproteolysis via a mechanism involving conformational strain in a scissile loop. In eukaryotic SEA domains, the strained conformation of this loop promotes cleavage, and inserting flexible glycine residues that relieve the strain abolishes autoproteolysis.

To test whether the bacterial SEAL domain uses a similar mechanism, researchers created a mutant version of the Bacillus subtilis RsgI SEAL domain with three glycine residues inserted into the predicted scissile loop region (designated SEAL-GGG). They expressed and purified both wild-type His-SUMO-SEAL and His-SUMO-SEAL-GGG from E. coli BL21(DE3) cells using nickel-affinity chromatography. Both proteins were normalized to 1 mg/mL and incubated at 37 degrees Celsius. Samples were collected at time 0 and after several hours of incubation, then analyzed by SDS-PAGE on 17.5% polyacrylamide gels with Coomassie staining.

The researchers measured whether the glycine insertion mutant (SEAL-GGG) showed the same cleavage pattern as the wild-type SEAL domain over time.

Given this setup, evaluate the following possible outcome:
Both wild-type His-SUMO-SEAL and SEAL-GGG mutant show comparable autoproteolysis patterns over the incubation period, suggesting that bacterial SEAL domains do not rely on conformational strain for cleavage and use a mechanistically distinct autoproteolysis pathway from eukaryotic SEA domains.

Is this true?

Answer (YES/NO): NO